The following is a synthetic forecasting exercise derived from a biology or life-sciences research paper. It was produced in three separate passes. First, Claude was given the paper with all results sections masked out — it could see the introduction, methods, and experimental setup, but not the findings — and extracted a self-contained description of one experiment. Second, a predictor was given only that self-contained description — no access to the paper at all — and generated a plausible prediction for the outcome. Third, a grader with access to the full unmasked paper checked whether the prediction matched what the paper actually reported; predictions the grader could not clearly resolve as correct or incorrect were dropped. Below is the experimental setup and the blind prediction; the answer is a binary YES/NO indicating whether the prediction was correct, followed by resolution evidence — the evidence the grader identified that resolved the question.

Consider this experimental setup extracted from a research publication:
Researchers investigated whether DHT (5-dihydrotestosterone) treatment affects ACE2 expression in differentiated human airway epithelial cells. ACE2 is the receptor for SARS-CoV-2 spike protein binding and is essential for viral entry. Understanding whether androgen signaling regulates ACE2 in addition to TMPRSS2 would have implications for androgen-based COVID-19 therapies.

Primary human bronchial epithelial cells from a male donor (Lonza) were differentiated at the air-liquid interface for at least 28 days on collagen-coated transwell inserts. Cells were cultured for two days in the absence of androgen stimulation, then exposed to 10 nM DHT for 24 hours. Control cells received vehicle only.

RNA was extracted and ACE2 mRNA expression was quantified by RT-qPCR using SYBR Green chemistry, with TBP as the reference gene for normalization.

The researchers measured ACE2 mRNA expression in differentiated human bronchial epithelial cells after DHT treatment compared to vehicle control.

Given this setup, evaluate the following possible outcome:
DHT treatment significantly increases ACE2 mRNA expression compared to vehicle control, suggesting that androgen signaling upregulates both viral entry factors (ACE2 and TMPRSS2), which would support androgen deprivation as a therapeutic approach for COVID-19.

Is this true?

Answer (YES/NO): NO